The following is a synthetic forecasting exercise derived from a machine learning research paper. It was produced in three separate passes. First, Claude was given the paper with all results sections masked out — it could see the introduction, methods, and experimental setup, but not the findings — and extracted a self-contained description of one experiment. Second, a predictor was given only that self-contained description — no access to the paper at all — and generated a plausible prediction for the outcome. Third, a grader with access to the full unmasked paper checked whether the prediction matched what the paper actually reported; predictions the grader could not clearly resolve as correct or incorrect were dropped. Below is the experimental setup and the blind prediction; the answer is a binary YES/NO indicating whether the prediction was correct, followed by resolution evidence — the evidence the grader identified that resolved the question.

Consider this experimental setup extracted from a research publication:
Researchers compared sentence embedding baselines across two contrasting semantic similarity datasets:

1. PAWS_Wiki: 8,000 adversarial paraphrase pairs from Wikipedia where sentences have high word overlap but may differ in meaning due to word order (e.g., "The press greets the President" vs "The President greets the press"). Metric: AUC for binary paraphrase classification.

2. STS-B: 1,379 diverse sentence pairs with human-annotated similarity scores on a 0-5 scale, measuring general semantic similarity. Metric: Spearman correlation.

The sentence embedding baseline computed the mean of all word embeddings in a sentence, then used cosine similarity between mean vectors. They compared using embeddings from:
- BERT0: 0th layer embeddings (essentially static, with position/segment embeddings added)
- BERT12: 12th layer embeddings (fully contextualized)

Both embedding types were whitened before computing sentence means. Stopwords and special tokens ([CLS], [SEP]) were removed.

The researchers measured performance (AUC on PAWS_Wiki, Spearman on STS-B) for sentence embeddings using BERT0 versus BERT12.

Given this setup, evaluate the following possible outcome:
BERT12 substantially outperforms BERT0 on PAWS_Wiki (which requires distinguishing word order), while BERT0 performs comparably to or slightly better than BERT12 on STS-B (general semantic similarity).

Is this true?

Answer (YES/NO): YES